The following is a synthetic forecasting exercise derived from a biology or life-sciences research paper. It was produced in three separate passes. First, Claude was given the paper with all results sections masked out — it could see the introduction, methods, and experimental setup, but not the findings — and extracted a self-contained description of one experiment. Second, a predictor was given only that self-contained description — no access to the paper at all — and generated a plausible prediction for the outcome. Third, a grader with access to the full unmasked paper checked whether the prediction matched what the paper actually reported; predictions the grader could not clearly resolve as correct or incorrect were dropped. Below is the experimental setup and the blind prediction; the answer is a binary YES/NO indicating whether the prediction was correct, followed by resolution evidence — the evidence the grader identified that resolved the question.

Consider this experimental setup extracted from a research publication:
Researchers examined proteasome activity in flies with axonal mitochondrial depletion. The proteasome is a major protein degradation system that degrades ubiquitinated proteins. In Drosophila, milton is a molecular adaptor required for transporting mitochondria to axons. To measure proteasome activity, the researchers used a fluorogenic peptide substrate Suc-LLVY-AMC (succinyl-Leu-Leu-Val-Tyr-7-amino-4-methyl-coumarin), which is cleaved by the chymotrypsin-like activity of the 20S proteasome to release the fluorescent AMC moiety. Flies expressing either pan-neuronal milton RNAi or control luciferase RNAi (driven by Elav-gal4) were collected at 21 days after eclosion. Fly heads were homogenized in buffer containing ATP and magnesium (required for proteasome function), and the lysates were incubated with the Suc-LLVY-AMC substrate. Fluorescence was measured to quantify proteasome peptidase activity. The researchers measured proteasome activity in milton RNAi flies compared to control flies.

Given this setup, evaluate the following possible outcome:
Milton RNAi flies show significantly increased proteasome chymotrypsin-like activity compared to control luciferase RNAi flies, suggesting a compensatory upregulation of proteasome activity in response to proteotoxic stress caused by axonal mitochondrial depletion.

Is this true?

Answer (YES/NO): NO